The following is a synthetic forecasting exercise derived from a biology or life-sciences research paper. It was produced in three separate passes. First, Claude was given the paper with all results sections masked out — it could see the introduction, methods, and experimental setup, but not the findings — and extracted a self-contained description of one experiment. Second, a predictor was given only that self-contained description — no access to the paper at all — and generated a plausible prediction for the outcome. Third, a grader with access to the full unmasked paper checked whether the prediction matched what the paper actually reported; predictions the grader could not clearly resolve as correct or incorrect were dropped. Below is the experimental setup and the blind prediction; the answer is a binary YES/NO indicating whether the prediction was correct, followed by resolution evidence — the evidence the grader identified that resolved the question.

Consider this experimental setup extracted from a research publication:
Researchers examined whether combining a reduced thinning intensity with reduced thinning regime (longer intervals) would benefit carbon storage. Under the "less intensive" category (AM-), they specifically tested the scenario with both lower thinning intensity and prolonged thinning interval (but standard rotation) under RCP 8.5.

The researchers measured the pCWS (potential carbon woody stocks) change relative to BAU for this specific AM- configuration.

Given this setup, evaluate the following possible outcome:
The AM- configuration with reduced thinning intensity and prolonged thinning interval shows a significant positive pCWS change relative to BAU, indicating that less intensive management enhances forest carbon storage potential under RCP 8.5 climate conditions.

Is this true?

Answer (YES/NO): NO